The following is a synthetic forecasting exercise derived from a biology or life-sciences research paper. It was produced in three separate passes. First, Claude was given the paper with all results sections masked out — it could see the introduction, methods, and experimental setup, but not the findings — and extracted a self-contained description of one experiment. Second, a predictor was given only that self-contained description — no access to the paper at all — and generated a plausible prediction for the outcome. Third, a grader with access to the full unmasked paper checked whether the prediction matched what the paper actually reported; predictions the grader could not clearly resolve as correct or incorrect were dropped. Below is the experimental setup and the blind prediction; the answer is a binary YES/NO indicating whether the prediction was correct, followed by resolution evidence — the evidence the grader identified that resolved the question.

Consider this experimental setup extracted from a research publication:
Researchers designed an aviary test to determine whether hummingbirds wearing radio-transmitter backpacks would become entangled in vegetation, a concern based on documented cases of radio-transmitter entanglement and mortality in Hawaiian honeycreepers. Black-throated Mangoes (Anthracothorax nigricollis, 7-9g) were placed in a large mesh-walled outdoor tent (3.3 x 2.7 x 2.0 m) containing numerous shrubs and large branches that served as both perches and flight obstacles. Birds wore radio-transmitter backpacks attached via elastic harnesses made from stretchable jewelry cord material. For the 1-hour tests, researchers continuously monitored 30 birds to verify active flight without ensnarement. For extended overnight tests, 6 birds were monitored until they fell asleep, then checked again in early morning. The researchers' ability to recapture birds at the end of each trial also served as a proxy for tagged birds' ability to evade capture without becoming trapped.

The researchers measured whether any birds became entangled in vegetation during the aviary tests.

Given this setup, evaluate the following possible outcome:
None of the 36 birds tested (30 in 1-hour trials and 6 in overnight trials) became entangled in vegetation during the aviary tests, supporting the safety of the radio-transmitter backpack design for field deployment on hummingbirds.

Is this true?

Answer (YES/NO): YES